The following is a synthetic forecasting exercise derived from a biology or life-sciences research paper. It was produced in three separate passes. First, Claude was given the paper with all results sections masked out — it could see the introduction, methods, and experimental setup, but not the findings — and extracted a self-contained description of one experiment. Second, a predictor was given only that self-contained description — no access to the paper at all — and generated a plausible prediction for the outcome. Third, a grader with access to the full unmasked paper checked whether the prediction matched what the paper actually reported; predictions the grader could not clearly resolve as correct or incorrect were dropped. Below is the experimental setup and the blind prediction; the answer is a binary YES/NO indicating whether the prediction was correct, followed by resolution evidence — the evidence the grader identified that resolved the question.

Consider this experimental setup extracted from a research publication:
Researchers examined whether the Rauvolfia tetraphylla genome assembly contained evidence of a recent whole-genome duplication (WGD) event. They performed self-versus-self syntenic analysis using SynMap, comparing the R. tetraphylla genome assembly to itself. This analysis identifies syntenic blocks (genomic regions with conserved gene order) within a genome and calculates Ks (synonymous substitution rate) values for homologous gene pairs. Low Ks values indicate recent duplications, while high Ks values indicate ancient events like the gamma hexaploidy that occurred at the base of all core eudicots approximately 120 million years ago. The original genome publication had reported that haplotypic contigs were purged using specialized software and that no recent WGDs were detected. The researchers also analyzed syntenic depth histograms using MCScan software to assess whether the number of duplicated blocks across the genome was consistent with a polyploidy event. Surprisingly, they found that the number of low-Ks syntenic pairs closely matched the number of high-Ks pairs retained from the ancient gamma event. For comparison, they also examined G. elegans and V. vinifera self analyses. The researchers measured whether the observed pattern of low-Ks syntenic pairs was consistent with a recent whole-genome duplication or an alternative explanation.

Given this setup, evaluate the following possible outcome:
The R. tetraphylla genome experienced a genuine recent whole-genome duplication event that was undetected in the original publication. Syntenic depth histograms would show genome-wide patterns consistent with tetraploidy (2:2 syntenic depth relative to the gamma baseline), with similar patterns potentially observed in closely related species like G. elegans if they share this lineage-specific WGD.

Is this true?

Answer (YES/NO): NO